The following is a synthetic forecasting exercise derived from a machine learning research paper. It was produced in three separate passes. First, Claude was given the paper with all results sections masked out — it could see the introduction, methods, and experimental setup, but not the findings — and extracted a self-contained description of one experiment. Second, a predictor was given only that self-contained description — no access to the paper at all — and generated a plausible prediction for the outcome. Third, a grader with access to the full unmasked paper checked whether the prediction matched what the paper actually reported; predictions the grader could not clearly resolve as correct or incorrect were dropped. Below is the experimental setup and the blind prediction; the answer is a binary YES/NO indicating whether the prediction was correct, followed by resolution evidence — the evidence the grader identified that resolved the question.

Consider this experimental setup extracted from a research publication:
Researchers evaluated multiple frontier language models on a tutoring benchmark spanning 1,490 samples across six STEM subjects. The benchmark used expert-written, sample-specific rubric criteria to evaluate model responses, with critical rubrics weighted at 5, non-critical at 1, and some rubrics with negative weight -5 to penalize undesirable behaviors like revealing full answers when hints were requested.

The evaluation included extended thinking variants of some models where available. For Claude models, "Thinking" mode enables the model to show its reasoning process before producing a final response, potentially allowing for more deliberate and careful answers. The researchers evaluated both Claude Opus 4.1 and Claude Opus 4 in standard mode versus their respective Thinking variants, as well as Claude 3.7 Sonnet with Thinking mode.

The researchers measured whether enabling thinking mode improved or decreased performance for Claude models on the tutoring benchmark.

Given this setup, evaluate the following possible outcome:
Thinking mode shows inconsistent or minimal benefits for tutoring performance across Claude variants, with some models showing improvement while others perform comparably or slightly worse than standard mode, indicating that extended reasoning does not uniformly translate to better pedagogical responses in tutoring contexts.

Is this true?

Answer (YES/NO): NO